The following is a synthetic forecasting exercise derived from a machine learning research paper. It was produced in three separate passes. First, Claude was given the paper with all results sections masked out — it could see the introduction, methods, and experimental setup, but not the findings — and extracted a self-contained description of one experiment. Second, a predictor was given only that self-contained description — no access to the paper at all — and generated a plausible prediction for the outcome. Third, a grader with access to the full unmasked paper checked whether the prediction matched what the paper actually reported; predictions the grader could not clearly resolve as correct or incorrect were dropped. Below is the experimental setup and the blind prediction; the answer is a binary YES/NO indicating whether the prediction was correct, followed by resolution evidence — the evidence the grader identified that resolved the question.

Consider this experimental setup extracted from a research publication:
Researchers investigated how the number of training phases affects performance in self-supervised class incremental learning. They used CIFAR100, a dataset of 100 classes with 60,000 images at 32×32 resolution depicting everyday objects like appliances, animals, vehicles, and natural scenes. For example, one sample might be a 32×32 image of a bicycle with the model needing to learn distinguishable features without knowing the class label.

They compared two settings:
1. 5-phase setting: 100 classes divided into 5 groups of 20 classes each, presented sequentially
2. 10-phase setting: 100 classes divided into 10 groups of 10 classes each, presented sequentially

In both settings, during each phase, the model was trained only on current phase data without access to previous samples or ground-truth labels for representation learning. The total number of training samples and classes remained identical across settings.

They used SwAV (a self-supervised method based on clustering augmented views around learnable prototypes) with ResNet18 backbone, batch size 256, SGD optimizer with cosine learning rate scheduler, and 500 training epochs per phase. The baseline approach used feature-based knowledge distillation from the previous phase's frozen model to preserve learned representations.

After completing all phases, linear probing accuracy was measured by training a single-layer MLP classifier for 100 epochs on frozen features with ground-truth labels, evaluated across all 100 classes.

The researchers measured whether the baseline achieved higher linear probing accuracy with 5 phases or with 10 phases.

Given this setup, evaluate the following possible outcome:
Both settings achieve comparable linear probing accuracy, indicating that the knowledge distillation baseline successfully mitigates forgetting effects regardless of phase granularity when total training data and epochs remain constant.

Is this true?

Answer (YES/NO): NO